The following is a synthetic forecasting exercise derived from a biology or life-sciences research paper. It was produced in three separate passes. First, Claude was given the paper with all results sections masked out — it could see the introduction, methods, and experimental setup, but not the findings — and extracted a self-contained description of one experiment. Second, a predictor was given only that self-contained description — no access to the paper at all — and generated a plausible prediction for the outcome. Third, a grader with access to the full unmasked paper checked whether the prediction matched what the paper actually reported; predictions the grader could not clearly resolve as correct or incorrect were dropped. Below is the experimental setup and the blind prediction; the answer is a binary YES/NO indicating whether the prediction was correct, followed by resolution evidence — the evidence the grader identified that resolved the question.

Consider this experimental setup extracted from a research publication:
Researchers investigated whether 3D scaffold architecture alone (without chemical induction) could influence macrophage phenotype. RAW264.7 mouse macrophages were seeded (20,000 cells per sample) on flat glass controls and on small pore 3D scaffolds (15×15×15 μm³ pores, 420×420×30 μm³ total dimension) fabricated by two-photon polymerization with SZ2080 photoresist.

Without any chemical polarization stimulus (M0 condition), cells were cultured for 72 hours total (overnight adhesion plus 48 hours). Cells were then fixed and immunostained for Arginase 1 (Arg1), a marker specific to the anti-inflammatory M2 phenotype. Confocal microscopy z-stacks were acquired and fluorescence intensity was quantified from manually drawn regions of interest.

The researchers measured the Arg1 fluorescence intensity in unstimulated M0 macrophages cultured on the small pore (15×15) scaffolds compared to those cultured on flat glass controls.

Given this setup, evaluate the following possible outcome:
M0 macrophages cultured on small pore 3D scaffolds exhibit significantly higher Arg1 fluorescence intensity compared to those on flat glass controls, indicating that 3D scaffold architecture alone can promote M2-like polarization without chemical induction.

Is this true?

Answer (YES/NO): NO